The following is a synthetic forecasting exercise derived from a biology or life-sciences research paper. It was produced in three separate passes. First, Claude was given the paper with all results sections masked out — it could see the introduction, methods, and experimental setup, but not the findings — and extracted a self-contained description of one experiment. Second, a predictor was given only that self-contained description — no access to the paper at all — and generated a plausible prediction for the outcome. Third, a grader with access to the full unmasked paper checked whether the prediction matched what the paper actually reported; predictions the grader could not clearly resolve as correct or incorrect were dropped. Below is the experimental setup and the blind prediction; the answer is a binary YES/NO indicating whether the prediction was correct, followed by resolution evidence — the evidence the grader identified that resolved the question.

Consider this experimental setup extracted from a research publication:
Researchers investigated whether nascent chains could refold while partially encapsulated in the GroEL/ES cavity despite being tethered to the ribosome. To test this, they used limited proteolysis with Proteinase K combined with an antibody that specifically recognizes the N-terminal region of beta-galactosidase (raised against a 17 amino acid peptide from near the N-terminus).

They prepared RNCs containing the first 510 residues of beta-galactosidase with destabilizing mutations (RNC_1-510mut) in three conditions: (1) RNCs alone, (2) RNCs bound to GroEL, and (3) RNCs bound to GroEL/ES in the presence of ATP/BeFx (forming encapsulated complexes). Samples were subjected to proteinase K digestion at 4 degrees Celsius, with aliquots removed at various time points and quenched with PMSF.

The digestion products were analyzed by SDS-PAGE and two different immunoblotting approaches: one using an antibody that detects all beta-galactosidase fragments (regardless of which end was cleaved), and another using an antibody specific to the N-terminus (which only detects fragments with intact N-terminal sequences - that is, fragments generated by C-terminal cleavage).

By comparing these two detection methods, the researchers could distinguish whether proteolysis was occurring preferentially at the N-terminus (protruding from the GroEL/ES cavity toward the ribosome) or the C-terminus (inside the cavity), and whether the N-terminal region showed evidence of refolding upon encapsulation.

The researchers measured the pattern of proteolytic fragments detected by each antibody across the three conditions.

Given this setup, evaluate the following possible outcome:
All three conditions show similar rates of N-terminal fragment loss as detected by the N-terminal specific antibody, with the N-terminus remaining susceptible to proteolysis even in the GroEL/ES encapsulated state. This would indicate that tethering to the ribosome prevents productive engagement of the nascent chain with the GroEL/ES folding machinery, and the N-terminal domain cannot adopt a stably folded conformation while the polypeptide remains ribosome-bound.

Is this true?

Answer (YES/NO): NO